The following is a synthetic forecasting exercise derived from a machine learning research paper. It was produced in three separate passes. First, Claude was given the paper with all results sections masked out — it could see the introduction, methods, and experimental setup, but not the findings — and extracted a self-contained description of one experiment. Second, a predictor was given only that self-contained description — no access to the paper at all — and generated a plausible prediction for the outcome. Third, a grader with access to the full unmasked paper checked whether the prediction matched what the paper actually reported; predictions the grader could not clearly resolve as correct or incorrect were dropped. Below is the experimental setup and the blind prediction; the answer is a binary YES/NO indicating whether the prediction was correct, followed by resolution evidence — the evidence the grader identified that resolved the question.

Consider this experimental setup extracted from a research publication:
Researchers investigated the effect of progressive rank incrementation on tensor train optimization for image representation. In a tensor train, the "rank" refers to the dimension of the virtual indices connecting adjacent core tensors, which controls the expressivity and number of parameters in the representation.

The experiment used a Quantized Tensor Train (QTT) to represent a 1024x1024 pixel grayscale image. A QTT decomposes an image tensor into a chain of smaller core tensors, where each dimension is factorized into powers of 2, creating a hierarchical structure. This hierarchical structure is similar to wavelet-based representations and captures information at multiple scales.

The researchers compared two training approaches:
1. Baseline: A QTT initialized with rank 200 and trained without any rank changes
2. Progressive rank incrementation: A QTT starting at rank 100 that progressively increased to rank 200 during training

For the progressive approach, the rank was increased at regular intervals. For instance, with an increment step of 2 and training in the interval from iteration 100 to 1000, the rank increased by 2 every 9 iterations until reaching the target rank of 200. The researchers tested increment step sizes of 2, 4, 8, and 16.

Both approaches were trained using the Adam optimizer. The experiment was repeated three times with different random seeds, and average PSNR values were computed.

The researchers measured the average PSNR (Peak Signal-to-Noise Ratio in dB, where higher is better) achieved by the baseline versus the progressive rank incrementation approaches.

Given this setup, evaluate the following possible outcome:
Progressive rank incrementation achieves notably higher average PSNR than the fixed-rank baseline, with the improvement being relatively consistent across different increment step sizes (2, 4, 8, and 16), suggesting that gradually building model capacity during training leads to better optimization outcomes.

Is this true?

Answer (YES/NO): YES